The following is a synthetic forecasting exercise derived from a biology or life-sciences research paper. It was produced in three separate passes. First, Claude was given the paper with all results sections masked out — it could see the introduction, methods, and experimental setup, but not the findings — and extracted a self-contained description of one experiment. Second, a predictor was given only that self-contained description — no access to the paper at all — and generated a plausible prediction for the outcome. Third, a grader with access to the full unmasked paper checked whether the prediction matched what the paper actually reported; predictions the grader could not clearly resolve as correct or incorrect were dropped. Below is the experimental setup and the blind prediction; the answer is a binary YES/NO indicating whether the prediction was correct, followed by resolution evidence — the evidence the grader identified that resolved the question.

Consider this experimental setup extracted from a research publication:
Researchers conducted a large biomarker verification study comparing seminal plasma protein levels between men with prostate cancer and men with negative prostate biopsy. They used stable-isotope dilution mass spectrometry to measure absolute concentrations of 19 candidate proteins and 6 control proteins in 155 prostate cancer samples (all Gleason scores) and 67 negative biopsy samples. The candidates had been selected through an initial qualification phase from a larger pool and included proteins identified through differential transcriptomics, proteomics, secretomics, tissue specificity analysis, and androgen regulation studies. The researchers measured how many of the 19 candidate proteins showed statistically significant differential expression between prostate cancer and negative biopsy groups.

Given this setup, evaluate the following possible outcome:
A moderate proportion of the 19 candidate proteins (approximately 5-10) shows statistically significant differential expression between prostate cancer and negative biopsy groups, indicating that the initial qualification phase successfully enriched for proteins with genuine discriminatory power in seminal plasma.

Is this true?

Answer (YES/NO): NO